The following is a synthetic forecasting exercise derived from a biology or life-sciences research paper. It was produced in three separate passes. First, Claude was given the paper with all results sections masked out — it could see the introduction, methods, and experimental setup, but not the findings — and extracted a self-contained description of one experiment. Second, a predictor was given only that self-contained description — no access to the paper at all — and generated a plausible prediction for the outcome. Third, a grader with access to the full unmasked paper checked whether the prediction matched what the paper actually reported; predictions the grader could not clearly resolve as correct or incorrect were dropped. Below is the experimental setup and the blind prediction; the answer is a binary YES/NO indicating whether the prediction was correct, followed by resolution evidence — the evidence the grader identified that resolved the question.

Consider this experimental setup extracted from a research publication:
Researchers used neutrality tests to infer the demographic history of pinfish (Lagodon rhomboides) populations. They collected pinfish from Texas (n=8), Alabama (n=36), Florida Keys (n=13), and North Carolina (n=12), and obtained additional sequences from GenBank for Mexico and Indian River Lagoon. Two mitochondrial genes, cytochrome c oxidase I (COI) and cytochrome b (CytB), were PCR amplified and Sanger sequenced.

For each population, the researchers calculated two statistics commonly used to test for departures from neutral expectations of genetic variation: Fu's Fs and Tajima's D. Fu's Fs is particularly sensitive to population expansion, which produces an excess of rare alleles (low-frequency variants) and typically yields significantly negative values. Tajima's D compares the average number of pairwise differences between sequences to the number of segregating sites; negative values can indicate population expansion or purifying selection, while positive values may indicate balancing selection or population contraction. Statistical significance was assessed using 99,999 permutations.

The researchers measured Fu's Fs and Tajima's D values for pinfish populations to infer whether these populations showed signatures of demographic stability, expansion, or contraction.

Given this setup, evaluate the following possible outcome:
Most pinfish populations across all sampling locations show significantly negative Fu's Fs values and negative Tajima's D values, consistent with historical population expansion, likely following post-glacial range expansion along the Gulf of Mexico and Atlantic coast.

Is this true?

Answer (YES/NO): NO